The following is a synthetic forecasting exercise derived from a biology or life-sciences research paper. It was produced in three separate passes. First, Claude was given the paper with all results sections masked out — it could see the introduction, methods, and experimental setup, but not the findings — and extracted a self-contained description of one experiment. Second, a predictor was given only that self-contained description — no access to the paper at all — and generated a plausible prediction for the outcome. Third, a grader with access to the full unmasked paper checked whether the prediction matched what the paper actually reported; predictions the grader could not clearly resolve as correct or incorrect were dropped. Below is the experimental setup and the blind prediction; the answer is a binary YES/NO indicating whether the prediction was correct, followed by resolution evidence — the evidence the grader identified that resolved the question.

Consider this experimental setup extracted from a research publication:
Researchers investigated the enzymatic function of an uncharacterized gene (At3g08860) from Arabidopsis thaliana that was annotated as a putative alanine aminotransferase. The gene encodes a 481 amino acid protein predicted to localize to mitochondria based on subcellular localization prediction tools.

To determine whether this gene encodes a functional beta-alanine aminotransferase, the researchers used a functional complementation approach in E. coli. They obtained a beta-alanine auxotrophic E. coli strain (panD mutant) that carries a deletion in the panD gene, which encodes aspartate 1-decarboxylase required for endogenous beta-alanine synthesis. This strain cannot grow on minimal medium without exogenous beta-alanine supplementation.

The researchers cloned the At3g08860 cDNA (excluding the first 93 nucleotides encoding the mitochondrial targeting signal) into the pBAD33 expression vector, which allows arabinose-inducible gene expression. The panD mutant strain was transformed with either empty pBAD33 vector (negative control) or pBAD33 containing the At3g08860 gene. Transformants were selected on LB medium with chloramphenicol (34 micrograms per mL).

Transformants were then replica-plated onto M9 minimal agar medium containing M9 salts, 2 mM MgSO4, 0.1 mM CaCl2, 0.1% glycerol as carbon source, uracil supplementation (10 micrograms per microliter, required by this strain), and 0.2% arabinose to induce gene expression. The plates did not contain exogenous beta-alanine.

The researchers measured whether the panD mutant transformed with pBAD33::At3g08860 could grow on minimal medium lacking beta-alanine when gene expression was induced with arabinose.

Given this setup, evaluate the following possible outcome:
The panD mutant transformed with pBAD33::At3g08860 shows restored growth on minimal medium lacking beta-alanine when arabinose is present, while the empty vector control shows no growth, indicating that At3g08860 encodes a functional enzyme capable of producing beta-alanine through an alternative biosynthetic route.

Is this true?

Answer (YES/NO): NO